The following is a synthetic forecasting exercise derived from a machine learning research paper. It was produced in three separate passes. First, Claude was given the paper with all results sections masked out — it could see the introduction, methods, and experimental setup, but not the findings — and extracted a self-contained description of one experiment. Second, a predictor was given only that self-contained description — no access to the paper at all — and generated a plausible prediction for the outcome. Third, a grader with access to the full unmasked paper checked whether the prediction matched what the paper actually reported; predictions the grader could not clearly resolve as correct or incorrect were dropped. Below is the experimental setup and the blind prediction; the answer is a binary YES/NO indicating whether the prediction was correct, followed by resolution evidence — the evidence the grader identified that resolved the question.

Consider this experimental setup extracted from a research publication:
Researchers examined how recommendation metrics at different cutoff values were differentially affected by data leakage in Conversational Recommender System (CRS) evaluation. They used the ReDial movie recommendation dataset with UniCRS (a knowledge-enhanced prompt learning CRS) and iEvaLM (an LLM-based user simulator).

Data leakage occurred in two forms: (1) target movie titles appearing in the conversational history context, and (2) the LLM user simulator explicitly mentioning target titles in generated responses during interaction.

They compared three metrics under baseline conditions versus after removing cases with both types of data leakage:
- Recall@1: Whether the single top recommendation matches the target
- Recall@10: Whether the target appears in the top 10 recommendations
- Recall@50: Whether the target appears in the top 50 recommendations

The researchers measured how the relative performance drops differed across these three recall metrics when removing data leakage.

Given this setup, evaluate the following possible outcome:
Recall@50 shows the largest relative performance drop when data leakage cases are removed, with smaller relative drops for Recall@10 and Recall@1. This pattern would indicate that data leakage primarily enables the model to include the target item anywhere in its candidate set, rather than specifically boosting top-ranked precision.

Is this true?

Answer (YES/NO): NO